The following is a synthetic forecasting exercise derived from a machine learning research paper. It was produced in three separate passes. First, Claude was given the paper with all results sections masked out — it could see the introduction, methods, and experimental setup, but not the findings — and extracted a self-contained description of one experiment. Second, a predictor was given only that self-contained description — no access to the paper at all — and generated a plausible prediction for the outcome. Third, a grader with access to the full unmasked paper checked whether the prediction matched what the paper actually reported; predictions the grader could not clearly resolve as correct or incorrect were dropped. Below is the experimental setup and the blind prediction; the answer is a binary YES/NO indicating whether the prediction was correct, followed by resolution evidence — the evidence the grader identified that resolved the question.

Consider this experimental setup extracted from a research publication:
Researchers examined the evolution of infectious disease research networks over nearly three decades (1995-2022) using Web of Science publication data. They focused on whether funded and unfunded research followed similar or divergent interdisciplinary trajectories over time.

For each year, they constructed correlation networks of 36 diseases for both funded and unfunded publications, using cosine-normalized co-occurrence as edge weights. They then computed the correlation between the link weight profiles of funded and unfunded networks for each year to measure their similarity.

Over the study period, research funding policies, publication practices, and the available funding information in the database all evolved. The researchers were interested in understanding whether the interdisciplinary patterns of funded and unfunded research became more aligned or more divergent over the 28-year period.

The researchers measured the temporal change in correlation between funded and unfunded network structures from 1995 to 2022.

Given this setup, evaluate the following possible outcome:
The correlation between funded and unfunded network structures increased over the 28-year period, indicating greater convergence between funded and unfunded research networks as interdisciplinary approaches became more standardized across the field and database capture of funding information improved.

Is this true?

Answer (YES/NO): YES